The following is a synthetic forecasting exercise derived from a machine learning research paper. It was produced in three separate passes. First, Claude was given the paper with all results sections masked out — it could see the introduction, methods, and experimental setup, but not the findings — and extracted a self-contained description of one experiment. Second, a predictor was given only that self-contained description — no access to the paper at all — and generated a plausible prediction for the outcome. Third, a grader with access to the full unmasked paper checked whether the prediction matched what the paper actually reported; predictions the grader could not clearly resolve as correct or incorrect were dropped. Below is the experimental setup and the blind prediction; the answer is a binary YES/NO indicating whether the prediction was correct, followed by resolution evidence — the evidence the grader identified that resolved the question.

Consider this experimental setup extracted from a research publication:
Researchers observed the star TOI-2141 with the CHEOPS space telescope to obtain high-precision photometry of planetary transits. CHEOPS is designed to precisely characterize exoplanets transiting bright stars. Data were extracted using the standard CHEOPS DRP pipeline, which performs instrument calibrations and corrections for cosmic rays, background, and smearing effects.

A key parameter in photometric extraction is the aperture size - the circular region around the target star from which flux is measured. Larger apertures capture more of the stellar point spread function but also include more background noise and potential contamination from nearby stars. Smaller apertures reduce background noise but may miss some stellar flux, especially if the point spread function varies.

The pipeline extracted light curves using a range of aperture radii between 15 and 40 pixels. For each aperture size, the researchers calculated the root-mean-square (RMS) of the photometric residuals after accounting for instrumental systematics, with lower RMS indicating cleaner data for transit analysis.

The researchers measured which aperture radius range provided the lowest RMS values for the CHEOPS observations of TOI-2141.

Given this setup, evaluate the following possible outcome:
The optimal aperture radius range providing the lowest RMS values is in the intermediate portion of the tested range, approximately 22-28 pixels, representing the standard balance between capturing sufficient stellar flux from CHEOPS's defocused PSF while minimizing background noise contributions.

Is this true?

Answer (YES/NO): NO